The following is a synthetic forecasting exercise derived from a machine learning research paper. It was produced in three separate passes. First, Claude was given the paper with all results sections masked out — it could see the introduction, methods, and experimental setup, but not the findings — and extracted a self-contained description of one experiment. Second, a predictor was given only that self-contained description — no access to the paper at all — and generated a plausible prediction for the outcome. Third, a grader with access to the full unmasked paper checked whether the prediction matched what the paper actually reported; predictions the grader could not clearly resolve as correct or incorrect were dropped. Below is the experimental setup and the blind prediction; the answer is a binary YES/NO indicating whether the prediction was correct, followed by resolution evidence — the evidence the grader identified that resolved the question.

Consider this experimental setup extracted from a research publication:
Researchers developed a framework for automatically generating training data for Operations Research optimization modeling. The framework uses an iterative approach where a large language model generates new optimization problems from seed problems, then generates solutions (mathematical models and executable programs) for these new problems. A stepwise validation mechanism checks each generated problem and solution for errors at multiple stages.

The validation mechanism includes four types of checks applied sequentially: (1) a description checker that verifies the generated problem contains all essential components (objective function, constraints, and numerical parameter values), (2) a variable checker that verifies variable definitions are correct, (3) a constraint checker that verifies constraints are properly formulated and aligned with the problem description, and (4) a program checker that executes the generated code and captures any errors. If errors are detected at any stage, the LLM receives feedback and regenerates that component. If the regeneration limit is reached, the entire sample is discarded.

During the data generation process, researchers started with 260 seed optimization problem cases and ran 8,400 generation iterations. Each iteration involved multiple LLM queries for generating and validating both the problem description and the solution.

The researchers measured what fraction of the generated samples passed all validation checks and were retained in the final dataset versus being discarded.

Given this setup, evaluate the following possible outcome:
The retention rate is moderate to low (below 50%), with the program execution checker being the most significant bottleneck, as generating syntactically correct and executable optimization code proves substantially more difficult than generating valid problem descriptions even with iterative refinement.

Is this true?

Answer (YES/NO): NO